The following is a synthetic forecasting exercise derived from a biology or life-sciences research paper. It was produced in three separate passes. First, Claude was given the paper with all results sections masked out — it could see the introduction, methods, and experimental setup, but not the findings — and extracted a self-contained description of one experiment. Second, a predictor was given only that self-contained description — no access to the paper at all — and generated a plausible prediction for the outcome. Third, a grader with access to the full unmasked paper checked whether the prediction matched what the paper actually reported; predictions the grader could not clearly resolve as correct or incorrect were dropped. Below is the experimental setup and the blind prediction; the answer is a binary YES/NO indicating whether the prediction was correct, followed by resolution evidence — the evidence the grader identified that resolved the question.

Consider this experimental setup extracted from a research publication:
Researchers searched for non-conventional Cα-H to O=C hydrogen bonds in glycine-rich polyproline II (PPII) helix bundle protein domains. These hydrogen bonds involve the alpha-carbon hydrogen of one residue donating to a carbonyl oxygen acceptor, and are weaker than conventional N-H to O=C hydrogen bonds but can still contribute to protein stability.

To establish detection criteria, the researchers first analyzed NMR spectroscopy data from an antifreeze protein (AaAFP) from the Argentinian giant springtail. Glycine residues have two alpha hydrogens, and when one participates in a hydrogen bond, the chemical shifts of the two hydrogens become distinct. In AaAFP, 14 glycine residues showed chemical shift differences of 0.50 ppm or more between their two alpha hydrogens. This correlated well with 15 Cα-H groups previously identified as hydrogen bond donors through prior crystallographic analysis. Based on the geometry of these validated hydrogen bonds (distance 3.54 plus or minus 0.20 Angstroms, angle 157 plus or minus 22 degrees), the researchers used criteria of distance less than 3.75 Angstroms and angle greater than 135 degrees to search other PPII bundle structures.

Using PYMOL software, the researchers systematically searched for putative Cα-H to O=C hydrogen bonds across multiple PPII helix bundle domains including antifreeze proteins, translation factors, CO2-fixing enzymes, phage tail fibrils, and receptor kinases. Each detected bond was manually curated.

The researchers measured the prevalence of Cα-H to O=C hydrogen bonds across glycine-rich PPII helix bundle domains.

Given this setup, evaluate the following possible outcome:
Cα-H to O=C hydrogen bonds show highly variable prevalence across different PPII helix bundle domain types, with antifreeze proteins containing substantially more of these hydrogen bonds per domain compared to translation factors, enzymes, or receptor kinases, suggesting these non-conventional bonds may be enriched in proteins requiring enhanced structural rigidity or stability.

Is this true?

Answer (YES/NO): NO